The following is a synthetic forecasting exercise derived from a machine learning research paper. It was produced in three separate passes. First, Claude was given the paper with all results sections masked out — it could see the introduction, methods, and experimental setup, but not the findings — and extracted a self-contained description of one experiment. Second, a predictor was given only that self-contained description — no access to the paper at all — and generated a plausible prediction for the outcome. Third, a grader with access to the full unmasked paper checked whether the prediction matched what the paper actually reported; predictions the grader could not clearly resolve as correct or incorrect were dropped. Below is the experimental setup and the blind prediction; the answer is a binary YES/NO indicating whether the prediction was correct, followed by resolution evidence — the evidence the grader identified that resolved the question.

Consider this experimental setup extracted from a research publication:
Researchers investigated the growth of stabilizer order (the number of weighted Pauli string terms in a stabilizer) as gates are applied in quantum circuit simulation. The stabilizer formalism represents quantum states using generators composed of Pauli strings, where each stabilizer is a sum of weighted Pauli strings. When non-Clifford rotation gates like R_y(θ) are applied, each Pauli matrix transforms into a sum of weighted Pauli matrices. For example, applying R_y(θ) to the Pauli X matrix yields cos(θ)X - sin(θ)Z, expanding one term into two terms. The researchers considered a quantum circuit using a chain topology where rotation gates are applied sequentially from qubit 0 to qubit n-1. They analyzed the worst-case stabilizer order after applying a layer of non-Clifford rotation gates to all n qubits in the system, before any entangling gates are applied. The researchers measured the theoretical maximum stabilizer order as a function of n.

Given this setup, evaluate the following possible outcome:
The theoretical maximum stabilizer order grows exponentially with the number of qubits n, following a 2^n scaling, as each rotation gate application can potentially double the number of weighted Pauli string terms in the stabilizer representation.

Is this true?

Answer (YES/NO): NO